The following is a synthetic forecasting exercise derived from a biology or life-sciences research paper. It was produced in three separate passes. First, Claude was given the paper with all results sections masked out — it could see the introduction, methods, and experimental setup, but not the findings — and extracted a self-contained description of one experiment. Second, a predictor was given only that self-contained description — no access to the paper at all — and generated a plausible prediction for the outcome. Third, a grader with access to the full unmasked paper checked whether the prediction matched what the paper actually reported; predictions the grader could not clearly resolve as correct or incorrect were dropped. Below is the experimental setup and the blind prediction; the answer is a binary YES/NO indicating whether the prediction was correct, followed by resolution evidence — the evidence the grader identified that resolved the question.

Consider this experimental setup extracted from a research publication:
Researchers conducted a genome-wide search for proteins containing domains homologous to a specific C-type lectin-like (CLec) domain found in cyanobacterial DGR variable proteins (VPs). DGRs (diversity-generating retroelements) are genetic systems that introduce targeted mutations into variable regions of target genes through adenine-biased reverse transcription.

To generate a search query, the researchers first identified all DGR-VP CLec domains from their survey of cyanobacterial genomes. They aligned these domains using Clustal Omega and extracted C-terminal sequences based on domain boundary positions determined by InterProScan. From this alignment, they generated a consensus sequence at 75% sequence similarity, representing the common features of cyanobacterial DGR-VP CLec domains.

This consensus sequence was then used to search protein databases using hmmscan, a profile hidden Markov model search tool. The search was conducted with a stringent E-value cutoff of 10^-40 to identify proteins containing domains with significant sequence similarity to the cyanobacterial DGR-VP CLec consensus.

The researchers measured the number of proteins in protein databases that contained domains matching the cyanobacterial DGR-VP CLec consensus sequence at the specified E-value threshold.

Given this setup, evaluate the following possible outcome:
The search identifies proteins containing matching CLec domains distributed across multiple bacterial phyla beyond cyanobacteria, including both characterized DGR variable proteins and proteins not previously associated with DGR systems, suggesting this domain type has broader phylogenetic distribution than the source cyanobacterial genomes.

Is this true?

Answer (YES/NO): NO